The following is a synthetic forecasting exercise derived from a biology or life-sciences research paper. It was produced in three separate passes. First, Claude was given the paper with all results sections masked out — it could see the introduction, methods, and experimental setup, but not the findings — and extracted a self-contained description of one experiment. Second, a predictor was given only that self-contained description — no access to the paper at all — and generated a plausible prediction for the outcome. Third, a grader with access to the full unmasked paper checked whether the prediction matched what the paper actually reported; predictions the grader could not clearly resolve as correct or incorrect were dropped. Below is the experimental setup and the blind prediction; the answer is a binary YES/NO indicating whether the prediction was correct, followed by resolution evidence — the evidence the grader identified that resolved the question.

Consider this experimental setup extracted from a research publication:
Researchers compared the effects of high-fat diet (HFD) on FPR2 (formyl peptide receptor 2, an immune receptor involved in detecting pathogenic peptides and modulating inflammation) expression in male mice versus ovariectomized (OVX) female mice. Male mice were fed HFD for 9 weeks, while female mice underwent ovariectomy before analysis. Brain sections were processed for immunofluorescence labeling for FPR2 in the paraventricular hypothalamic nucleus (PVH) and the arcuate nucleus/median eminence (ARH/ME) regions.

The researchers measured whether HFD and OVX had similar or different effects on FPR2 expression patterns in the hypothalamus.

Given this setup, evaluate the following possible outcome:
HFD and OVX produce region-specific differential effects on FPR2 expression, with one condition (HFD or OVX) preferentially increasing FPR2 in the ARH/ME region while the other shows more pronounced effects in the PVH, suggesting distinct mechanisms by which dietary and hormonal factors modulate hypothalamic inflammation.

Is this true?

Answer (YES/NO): NO